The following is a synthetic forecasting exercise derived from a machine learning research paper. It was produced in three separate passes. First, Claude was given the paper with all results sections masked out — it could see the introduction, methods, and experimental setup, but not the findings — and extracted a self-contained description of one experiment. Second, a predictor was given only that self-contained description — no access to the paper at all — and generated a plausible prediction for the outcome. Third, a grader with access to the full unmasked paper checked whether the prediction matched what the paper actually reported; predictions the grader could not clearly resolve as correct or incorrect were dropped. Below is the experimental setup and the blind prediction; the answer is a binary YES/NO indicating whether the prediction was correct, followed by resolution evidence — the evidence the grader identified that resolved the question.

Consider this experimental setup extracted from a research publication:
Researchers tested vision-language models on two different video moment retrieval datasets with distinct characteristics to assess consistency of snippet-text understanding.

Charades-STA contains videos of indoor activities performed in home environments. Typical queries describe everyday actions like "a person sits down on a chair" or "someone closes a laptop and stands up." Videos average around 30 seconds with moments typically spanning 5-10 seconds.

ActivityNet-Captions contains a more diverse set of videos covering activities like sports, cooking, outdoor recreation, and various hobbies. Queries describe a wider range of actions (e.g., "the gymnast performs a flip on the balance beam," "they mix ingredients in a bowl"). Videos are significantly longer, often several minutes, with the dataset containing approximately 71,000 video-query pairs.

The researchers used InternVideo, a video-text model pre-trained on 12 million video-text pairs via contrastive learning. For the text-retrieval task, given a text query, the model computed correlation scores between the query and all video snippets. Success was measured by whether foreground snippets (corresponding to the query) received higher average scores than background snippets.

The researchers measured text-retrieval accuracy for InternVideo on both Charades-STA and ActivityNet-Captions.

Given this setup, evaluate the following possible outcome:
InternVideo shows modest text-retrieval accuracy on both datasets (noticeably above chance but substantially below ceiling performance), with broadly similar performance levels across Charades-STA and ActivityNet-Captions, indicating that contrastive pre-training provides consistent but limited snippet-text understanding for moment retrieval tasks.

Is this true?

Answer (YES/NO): NO